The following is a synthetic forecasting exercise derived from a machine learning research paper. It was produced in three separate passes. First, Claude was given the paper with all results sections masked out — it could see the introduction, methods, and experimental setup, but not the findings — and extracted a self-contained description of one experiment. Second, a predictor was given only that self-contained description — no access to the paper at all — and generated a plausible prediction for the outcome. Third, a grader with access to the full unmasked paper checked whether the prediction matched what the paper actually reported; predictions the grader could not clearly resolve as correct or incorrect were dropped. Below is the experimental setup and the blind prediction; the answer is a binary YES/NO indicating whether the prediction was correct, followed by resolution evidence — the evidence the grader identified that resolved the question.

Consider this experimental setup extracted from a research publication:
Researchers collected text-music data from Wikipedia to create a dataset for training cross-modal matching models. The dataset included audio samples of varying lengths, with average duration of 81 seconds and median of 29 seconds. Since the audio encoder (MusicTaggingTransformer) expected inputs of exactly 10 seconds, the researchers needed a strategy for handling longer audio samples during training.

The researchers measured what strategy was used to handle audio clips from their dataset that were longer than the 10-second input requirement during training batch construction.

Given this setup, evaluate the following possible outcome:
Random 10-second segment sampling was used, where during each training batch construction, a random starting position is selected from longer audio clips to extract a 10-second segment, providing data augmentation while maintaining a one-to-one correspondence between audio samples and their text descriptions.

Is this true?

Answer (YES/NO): YES